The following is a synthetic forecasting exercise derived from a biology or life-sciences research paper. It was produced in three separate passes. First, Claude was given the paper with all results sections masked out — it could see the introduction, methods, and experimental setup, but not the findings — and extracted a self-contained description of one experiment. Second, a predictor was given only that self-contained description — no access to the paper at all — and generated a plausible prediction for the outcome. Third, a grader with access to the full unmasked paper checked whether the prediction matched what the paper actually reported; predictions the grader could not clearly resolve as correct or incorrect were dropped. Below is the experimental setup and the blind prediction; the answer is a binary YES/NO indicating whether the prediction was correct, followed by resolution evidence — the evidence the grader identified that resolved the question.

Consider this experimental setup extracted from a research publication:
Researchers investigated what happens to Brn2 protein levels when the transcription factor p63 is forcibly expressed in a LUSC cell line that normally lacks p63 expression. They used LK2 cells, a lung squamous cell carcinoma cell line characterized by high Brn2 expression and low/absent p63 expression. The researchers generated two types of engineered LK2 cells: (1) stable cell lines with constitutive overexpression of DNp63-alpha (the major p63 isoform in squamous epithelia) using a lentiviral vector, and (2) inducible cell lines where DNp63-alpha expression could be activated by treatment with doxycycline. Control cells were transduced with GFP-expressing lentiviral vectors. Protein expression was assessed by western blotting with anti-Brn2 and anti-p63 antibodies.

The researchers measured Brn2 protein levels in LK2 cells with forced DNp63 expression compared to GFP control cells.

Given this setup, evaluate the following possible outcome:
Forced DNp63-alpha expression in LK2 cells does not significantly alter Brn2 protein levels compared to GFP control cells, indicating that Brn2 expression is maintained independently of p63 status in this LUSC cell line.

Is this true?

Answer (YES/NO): NO